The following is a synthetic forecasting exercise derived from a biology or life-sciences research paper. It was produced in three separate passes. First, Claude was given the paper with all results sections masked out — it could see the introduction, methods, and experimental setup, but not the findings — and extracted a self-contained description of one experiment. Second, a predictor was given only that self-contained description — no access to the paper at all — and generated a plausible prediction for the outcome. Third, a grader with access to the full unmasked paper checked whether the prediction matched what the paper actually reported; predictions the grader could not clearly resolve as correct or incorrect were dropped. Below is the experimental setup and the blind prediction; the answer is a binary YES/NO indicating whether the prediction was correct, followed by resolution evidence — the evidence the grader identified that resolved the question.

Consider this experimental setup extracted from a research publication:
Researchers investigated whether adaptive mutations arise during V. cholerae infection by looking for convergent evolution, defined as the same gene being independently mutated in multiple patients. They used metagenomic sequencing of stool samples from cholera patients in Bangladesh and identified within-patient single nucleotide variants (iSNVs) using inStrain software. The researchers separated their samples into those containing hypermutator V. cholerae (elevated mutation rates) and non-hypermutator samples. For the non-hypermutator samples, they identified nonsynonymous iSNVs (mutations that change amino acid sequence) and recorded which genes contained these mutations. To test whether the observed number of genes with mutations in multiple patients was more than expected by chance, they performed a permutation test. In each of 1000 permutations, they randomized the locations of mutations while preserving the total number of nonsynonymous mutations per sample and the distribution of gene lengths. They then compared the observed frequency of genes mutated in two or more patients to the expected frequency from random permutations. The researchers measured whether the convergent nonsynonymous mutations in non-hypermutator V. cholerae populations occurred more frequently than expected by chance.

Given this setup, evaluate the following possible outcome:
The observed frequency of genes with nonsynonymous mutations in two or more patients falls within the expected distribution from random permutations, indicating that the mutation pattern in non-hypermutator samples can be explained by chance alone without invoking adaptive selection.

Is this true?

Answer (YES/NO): NO